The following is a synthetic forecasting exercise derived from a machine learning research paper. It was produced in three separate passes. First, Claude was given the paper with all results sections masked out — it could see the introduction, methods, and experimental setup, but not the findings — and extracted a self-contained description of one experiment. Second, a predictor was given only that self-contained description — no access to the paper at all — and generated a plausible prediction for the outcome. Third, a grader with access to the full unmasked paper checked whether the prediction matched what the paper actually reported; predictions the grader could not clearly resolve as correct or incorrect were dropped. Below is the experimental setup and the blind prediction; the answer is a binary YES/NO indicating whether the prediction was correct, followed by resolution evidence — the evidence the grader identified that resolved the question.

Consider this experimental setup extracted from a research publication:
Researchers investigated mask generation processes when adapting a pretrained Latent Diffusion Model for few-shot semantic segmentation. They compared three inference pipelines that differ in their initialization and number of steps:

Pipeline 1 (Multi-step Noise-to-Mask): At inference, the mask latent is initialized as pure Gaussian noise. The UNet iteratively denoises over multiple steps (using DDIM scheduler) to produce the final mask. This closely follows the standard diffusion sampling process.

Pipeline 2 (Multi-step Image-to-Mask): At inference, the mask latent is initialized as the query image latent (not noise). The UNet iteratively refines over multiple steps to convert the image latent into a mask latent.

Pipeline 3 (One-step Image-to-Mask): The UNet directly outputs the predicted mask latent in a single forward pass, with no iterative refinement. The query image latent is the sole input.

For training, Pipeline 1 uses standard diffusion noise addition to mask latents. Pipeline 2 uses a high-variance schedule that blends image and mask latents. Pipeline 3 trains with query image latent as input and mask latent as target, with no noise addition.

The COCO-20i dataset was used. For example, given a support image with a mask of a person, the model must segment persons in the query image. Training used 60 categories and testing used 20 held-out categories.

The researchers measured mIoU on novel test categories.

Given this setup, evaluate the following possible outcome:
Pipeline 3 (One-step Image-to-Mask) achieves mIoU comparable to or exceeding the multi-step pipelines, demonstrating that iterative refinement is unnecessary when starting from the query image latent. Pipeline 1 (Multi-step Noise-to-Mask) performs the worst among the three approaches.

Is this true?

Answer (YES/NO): YES